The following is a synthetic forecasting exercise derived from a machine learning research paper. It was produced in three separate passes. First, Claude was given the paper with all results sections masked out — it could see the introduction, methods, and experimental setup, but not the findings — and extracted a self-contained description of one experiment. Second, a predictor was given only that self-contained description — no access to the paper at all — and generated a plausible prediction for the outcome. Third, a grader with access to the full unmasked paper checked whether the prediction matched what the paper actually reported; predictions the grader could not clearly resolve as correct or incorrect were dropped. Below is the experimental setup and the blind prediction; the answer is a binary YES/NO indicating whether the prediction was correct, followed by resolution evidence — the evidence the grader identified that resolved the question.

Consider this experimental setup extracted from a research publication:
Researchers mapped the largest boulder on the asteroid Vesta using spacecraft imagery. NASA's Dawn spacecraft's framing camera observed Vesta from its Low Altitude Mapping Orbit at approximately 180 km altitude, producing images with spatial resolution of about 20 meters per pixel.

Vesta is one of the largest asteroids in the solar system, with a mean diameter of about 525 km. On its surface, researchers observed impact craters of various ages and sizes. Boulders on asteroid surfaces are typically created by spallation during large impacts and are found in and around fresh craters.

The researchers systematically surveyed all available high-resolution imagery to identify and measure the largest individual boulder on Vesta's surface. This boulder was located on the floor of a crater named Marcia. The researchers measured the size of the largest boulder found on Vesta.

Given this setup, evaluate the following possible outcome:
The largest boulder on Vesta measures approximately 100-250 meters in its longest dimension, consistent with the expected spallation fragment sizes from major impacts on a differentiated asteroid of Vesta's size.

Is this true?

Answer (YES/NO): NO